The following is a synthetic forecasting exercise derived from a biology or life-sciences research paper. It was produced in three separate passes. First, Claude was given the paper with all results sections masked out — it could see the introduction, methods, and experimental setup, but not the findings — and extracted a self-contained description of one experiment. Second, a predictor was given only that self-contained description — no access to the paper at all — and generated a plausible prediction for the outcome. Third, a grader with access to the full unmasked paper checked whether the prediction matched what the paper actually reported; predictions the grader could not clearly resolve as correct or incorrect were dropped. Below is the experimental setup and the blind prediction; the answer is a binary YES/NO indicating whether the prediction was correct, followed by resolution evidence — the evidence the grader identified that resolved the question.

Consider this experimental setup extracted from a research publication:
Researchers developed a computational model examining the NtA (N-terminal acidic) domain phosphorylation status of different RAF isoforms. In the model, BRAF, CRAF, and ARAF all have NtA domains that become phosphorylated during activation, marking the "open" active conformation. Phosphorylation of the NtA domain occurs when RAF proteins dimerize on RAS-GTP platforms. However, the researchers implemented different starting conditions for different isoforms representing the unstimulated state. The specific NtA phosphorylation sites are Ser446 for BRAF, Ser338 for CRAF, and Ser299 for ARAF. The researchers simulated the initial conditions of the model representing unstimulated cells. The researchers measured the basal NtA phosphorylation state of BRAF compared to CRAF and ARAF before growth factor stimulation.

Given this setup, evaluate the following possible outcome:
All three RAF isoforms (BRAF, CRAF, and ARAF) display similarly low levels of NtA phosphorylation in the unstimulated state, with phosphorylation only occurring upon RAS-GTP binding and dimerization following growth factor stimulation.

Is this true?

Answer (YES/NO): NO